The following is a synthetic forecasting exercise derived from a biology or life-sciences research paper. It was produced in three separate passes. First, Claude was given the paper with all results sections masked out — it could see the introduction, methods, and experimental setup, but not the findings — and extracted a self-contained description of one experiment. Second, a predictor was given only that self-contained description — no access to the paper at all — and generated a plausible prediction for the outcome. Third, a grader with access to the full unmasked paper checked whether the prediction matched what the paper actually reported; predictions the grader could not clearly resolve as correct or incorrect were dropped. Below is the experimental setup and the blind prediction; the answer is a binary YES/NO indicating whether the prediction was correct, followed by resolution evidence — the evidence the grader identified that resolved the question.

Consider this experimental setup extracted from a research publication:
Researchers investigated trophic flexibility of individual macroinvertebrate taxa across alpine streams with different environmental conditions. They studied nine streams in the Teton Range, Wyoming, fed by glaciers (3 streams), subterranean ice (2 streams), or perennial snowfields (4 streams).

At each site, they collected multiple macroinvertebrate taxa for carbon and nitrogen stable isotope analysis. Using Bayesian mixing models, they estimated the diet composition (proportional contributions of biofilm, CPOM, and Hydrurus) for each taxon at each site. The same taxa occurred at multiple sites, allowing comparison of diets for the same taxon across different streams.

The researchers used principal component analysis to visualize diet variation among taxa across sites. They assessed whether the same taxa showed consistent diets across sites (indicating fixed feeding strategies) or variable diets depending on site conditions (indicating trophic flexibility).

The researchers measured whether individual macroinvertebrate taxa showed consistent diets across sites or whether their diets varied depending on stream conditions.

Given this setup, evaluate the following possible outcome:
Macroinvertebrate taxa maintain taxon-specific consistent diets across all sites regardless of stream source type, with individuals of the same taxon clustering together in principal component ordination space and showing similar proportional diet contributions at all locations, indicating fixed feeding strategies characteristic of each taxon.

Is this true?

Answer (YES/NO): NO